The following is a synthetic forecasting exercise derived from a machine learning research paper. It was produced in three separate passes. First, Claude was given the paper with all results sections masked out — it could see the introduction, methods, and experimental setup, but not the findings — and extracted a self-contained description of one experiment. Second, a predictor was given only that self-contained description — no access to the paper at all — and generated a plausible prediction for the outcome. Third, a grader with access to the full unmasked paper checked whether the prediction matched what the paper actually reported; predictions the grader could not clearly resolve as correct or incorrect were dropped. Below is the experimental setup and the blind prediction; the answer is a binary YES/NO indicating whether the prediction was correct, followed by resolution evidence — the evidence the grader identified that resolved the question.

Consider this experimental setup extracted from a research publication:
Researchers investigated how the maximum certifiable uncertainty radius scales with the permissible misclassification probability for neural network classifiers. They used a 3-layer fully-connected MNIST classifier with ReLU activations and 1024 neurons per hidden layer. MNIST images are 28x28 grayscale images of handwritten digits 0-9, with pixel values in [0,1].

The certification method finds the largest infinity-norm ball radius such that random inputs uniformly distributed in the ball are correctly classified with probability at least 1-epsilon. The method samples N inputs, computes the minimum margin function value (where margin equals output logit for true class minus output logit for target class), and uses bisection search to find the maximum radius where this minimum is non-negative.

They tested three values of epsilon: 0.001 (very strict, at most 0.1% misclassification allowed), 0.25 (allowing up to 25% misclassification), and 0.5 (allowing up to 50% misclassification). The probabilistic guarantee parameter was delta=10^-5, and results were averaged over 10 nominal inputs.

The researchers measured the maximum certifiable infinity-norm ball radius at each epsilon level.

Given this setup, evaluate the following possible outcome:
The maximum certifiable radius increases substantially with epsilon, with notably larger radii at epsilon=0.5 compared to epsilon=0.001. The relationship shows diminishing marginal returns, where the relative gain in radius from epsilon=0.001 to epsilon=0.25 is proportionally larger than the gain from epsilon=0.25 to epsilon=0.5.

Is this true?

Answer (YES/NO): YES